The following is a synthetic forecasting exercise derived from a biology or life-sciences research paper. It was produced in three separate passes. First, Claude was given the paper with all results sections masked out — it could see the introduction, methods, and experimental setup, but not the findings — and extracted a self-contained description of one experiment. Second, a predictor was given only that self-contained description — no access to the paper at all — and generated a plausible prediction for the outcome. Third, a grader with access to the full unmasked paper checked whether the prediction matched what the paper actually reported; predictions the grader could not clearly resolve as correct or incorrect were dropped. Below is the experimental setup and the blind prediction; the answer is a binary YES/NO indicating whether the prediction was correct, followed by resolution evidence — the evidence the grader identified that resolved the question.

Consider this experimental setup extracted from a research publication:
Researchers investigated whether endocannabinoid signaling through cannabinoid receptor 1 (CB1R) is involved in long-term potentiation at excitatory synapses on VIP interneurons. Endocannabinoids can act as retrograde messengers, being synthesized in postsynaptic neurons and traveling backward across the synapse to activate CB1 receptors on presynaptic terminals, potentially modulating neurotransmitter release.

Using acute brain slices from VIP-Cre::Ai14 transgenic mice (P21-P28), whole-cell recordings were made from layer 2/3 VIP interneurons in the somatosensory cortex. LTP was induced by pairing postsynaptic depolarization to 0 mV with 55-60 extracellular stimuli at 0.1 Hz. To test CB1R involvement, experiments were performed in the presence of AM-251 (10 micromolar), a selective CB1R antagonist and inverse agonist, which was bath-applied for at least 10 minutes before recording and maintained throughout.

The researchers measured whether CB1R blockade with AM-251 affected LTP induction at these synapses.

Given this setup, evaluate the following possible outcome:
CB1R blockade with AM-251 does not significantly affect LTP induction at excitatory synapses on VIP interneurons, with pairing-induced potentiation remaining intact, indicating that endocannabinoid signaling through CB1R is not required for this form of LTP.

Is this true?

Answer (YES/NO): NO